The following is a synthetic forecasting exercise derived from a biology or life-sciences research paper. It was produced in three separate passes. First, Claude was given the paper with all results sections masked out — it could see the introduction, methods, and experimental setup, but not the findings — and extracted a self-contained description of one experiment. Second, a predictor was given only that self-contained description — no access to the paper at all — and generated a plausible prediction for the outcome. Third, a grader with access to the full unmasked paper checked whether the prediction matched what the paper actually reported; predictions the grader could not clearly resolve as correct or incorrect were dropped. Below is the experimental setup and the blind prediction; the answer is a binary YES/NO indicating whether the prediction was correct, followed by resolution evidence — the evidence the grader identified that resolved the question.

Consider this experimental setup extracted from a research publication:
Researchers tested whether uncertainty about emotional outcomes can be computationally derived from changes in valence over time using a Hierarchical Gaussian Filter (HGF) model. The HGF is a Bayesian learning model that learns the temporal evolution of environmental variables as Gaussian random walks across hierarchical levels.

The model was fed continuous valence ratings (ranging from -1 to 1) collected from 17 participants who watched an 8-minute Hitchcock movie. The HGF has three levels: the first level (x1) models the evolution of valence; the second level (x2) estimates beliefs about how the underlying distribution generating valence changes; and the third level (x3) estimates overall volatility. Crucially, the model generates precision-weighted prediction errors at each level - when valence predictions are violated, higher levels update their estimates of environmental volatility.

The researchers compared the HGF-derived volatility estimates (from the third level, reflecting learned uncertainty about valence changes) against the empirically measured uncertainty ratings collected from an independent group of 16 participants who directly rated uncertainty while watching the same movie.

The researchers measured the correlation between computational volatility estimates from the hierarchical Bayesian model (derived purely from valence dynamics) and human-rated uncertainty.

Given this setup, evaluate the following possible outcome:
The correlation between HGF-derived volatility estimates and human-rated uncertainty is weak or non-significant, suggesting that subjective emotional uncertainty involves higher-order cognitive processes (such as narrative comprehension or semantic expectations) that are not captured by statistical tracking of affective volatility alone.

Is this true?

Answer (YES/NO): NO